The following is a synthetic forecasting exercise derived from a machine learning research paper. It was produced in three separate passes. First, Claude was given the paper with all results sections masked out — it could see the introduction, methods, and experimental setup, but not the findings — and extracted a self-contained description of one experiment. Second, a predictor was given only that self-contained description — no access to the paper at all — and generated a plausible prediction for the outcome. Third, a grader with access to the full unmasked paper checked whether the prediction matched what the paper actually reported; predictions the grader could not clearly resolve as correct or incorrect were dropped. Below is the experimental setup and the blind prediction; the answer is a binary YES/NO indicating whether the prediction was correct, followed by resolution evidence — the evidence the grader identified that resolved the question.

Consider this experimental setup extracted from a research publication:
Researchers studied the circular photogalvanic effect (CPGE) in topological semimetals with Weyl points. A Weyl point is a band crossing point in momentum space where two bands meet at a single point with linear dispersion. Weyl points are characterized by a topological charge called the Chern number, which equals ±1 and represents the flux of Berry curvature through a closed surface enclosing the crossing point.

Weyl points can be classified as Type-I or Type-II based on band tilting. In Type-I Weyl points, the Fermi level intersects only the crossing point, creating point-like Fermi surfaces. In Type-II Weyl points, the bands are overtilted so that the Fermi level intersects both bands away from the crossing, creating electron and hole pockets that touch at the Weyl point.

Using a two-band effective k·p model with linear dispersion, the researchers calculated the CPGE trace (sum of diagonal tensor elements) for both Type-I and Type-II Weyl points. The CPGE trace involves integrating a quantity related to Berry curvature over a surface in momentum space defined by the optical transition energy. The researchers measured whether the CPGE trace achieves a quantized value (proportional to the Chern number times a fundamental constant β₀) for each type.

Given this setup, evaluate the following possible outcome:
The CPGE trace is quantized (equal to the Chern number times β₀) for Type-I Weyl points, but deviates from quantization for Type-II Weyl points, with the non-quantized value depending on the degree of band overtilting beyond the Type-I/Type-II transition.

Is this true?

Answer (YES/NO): NO